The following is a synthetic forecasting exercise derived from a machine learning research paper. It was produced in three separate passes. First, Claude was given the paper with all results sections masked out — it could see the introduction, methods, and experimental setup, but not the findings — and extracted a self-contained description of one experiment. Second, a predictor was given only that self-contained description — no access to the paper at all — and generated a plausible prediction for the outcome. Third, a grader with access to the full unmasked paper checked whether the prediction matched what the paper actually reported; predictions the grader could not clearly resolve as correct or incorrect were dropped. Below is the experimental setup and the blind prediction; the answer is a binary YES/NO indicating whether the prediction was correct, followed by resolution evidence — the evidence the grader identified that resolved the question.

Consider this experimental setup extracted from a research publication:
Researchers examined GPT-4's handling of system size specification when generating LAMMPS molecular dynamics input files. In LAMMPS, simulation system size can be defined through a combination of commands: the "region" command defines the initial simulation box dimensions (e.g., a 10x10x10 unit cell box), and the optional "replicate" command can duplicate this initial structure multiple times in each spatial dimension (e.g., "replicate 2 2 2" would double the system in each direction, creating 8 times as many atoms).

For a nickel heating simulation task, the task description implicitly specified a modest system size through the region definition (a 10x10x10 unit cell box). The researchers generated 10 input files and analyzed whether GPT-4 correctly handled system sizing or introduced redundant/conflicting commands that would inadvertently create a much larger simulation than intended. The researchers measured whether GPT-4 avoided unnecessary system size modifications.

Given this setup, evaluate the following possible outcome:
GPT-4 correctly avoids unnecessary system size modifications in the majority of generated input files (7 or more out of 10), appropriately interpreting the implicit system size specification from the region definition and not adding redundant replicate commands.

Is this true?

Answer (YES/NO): NO